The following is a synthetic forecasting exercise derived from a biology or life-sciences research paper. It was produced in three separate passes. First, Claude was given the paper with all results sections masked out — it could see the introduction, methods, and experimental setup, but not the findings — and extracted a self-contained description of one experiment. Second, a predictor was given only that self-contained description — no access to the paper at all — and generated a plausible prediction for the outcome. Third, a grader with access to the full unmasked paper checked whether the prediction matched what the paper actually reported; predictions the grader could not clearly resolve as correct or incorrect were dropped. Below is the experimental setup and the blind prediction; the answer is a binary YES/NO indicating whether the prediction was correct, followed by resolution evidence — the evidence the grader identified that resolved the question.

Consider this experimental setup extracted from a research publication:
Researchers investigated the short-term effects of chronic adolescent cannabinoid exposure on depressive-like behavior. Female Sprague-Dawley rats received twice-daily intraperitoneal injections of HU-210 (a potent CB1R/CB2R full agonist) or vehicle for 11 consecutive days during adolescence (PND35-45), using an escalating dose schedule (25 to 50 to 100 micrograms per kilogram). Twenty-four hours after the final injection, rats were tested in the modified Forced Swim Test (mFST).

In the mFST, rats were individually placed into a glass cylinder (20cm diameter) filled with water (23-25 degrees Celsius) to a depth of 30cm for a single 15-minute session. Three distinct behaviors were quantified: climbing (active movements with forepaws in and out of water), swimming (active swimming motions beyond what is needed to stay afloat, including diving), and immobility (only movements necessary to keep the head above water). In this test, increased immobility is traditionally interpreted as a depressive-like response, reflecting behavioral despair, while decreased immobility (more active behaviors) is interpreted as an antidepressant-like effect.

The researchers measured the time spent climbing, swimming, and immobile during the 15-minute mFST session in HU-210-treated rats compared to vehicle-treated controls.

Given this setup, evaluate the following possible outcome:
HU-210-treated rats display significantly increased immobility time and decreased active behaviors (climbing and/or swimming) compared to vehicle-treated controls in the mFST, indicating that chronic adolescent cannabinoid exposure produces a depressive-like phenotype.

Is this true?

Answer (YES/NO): NO